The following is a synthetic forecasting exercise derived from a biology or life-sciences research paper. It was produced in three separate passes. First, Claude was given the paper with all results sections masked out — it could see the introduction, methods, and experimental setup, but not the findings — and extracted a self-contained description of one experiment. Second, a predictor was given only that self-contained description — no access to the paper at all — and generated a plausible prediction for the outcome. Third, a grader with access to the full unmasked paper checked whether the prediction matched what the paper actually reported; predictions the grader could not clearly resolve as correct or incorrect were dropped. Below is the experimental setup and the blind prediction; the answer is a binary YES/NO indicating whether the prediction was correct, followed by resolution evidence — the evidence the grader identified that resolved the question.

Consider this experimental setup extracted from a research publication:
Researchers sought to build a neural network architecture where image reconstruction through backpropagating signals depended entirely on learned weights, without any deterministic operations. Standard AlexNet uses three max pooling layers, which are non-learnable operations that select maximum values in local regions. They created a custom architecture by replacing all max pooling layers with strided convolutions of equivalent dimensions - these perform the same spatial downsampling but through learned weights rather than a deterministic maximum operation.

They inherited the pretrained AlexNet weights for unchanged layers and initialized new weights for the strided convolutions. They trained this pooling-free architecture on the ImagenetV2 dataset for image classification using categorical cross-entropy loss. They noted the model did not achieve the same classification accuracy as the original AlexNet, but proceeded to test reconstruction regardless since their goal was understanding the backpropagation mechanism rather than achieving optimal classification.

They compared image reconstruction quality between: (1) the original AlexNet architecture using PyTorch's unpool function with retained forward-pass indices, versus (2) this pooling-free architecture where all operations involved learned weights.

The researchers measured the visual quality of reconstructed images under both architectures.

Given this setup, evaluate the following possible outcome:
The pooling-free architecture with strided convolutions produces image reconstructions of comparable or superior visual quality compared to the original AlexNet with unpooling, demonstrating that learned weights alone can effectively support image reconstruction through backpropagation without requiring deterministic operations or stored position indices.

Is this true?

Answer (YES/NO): NO